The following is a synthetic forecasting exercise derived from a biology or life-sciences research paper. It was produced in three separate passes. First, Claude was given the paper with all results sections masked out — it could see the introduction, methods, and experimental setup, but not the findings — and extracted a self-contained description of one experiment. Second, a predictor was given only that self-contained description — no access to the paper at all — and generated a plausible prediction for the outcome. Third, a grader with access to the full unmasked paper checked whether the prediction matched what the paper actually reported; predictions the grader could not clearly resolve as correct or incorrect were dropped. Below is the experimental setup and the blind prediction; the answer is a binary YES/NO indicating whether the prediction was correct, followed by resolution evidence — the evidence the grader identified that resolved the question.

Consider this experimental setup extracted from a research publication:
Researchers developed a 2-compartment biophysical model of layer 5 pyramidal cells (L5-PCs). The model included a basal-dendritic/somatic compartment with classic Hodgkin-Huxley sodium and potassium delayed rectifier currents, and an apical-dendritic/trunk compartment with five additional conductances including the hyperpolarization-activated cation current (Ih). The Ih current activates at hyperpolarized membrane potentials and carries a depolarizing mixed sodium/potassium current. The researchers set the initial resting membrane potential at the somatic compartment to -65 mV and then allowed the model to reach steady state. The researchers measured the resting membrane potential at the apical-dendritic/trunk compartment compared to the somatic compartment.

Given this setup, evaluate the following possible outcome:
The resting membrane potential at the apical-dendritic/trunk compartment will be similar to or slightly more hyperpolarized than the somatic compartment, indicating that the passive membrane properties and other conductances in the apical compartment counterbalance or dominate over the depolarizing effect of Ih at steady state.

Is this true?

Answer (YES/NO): NO